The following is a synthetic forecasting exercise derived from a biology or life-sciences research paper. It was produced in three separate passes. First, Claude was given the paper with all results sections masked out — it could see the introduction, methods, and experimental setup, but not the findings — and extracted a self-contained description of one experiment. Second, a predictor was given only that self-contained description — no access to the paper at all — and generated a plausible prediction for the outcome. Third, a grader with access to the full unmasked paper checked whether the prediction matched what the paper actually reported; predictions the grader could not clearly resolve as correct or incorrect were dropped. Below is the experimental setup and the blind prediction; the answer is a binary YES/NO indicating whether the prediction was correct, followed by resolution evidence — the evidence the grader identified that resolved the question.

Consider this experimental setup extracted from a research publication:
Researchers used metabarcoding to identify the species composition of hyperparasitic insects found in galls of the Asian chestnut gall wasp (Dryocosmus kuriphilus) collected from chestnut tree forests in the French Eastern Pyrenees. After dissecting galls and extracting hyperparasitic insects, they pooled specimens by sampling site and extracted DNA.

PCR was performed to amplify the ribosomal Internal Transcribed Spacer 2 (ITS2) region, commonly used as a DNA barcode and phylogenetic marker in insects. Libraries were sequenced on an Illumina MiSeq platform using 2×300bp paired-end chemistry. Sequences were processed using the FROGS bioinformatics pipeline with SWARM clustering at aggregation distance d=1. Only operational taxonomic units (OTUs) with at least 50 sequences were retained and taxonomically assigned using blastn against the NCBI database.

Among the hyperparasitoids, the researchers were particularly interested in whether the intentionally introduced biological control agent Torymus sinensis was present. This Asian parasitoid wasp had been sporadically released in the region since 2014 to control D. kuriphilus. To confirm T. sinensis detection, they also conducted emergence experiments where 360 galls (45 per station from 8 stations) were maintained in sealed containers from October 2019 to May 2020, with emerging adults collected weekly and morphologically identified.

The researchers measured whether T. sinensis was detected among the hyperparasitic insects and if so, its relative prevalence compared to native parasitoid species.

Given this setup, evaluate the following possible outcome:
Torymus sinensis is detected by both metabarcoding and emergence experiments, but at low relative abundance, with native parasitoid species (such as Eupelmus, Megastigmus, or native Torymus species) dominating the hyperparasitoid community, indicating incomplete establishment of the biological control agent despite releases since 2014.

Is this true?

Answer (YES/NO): NO